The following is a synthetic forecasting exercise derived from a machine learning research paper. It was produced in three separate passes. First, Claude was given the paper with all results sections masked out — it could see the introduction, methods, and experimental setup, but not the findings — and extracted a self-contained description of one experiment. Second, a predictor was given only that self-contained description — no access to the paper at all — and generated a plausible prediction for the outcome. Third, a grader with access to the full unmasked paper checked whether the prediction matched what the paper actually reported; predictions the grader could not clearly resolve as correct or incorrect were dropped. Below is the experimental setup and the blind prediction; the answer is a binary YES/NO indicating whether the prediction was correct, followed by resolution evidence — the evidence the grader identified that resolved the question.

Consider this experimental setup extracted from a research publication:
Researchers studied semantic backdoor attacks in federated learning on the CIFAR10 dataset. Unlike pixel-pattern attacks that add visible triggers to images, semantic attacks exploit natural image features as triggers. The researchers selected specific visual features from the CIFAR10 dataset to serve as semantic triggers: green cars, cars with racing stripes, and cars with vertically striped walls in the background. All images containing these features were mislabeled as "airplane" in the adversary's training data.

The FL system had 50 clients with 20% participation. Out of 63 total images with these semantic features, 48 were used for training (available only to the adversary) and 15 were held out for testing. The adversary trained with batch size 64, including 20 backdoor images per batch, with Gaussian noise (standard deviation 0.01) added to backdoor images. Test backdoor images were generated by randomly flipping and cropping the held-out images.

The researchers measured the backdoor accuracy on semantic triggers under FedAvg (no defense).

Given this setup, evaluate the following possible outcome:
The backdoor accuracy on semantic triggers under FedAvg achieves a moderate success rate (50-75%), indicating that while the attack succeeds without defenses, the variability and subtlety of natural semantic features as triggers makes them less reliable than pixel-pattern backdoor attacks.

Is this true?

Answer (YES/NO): NO